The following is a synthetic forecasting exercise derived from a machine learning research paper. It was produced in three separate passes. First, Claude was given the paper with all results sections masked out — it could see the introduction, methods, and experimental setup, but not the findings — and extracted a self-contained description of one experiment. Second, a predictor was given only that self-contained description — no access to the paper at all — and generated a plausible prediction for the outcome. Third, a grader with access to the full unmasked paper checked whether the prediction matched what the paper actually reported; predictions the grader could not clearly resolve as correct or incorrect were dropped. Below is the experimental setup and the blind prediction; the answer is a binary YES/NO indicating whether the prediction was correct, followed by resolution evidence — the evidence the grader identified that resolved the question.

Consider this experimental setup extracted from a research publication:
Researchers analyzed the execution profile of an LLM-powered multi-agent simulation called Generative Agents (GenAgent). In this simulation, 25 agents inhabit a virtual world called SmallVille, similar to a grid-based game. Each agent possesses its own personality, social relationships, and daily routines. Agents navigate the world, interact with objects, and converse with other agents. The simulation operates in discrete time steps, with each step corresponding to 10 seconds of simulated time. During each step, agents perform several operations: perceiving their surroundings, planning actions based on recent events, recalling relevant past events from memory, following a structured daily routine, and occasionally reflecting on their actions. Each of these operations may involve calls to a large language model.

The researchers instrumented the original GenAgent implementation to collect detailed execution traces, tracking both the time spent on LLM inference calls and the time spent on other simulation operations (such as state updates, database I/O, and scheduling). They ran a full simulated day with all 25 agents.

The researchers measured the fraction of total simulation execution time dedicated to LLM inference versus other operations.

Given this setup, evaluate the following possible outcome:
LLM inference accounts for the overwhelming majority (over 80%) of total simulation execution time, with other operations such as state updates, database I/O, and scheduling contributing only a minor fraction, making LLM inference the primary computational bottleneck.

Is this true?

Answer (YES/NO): YES